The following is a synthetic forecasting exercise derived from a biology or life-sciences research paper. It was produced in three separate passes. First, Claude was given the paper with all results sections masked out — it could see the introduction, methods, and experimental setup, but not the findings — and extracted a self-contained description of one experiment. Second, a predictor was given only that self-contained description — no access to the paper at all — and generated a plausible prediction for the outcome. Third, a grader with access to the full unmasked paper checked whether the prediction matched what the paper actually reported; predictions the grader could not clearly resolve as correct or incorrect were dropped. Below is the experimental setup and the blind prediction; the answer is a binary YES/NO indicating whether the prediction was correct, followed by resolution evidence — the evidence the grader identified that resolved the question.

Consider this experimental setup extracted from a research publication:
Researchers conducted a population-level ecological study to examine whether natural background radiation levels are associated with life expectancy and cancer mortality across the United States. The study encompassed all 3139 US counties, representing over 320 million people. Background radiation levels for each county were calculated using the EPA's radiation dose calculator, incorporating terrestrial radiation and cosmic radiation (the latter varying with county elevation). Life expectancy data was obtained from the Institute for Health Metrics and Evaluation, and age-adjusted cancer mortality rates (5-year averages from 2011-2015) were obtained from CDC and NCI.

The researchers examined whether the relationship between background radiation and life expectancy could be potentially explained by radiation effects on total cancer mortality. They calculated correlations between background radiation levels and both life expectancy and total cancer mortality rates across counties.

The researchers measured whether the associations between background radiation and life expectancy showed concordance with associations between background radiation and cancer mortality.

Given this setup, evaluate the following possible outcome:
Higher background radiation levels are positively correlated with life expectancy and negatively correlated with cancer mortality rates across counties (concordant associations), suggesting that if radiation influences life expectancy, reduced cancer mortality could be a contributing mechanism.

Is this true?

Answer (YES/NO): YES